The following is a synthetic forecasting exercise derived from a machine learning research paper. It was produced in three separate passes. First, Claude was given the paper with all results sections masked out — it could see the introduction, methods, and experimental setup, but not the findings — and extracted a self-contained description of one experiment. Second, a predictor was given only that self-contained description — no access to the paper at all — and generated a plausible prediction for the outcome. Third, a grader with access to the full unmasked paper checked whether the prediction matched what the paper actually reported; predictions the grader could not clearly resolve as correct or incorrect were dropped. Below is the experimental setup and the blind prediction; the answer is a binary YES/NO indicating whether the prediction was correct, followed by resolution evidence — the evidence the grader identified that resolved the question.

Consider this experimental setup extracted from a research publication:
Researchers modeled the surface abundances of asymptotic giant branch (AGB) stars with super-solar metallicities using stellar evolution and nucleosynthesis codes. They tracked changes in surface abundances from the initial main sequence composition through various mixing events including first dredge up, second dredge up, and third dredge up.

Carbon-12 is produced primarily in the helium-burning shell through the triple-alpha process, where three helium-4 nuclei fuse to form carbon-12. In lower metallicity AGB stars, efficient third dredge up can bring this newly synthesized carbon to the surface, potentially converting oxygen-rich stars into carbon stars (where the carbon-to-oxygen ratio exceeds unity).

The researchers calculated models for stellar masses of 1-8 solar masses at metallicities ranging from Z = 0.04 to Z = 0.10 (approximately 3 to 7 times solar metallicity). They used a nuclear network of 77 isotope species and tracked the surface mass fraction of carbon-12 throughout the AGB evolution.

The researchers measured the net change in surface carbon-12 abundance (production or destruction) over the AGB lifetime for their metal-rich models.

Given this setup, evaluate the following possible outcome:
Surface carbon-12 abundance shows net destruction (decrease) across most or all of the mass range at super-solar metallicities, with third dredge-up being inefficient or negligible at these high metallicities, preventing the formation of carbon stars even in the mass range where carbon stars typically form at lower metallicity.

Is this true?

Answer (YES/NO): YES